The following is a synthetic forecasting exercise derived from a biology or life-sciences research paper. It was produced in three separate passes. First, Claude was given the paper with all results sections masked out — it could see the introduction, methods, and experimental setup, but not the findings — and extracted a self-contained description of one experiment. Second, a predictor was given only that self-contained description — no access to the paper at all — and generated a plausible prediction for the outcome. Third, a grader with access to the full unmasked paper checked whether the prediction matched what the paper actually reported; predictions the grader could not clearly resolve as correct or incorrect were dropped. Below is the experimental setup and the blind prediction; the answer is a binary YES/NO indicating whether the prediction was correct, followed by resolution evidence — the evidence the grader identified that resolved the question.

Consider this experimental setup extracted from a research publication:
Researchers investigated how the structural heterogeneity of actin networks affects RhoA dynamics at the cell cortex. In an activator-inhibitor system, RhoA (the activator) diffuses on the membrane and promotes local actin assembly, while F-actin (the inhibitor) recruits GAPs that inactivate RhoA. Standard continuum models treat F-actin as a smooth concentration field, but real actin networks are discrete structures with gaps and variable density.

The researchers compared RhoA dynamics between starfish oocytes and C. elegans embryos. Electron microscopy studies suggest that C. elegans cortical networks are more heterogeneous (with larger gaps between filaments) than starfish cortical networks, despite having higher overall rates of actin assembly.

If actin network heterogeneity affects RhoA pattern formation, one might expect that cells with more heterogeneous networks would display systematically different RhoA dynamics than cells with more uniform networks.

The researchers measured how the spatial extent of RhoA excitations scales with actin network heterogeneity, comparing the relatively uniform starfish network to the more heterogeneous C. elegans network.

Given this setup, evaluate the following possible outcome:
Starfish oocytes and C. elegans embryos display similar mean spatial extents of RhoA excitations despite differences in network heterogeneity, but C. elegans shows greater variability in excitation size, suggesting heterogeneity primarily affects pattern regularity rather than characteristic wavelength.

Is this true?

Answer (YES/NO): NO